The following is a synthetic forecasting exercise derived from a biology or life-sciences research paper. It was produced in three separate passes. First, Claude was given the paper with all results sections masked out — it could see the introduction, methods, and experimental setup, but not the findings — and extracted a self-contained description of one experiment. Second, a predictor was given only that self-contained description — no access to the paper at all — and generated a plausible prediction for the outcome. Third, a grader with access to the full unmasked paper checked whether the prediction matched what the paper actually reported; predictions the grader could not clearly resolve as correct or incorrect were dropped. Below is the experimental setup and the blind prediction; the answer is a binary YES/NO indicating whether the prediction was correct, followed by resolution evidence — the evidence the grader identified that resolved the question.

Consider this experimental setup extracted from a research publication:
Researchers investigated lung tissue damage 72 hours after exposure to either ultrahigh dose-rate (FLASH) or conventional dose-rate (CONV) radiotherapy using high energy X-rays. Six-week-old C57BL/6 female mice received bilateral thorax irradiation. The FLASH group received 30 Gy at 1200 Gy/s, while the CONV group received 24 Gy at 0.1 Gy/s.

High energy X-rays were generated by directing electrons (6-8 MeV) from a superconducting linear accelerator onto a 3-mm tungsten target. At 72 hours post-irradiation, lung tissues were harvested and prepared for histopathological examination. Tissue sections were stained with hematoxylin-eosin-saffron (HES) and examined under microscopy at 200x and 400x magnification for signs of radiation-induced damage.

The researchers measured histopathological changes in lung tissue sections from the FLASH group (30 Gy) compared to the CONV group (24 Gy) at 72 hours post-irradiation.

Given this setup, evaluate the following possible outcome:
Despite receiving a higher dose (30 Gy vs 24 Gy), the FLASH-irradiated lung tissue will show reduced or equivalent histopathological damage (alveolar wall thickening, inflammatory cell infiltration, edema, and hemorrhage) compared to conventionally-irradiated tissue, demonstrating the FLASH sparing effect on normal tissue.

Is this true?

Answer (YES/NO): YES